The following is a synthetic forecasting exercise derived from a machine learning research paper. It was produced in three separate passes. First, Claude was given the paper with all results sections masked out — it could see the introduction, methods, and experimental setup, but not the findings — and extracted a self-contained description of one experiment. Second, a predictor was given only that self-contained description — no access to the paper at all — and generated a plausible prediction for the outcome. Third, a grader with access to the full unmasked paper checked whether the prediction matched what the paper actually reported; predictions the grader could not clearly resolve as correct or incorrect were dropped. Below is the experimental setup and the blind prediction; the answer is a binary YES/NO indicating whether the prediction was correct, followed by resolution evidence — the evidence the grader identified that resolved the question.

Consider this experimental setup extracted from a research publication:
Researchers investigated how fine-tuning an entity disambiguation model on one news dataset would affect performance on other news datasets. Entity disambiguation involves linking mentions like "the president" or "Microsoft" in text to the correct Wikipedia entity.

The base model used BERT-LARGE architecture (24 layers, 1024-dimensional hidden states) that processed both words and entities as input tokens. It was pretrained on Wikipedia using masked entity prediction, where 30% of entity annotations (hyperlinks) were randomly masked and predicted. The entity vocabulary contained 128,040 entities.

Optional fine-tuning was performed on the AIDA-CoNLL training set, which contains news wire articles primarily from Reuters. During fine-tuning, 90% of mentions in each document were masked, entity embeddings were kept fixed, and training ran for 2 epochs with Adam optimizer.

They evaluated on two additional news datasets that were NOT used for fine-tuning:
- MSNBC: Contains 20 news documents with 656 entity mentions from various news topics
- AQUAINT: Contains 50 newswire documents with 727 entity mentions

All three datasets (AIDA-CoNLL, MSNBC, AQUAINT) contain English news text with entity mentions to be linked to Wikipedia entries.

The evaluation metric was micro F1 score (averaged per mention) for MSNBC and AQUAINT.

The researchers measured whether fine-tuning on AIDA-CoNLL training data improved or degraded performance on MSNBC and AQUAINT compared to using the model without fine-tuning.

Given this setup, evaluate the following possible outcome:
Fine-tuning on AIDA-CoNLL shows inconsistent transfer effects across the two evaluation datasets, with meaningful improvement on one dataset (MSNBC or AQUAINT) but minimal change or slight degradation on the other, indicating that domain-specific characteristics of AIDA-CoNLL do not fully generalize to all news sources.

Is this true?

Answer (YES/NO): NO